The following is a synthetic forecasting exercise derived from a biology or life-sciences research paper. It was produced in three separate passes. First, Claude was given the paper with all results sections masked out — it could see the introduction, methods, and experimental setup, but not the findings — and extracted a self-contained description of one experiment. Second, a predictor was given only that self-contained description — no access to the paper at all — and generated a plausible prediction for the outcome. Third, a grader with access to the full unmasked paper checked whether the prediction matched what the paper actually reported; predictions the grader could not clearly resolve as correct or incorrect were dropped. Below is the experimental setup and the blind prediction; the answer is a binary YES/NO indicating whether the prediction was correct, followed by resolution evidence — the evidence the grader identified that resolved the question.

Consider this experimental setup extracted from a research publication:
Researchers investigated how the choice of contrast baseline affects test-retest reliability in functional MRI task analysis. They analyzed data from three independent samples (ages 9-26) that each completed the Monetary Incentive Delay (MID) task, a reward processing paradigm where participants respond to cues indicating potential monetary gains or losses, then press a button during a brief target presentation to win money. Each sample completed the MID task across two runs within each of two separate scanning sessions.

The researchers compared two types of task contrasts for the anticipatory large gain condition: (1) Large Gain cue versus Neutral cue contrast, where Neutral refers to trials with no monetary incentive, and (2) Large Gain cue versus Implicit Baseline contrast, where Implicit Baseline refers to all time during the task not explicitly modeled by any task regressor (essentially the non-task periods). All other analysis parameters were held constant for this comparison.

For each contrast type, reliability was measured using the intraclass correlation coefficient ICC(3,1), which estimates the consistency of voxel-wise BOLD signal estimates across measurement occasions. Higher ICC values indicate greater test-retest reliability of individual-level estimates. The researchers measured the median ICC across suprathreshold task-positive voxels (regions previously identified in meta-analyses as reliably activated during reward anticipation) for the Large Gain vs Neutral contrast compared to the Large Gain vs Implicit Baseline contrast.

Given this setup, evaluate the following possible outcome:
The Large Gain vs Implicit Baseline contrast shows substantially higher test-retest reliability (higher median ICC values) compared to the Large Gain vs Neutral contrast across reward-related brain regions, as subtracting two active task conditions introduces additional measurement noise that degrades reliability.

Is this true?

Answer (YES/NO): YES